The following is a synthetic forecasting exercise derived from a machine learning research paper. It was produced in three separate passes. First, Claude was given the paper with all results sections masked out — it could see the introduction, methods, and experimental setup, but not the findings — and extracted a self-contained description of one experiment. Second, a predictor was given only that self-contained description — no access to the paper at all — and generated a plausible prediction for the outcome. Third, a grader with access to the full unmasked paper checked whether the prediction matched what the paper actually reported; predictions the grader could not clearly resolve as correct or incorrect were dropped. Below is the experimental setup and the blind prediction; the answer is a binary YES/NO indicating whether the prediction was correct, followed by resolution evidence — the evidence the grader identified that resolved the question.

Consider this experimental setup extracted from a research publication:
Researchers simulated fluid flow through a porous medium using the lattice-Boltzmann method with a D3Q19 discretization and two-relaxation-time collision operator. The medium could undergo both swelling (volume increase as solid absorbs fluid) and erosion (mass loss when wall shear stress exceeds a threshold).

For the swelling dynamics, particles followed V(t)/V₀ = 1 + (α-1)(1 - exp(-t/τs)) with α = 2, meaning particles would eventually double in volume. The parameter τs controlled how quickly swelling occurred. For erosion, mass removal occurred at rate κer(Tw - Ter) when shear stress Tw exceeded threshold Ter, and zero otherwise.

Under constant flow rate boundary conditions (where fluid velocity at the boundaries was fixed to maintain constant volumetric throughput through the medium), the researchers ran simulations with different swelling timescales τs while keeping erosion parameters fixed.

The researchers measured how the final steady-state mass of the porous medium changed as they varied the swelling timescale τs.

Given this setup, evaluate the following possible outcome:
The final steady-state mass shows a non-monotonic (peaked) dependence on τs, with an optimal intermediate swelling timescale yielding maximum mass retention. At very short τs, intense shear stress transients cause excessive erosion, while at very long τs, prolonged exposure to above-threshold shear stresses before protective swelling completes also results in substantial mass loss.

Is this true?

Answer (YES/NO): NO